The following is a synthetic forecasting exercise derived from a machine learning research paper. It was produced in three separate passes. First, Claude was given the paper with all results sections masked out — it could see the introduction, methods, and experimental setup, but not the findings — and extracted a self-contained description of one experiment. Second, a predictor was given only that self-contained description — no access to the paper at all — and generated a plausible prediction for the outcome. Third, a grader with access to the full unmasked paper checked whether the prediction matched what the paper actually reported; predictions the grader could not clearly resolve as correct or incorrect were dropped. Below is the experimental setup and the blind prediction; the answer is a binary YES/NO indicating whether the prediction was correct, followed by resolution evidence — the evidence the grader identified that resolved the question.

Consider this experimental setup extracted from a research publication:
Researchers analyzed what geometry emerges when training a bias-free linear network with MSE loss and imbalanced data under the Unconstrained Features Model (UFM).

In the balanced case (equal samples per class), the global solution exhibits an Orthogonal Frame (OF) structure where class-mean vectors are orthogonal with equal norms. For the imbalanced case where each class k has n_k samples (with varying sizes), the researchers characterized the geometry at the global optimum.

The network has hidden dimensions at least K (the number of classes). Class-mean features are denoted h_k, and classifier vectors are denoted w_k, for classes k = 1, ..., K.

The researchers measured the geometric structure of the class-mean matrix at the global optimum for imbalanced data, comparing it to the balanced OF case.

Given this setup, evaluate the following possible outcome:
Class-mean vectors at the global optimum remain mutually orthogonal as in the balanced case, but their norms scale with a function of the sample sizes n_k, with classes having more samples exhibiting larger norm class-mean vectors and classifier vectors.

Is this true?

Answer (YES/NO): NO